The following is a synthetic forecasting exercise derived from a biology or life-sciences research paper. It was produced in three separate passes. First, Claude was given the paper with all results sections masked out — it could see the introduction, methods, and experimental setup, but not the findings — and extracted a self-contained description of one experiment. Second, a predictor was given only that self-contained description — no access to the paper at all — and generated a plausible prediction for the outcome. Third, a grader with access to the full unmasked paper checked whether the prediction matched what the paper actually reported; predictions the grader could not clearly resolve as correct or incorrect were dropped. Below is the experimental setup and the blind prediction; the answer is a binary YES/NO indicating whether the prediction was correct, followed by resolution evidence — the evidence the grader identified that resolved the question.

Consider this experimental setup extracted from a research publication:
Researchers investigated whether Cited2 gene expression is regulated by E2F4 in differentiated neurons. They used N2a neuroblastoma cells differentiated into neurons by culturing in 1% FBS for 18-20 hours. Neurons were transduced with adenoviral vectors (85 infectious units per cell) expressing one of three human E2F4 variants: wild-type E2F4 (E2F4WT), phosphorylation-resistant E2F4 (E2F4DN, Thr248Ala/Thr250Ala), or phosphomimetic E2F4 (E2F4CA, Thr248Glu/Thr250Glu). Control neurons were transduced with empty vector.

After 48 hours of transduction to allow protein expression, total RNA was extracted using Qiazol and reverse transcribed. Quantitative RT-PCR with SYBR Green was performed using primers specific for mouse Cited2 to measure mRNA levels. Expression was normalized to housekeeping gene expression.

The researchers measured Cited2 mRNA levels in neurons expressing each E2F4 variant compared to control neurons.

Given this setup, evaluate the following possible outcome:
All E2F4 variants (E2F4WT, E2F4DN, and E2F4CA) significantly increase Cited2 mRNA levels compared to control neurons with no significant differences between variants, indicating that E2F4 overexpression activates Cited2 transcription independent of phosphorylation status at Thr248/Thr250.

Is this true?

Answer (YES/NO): NO